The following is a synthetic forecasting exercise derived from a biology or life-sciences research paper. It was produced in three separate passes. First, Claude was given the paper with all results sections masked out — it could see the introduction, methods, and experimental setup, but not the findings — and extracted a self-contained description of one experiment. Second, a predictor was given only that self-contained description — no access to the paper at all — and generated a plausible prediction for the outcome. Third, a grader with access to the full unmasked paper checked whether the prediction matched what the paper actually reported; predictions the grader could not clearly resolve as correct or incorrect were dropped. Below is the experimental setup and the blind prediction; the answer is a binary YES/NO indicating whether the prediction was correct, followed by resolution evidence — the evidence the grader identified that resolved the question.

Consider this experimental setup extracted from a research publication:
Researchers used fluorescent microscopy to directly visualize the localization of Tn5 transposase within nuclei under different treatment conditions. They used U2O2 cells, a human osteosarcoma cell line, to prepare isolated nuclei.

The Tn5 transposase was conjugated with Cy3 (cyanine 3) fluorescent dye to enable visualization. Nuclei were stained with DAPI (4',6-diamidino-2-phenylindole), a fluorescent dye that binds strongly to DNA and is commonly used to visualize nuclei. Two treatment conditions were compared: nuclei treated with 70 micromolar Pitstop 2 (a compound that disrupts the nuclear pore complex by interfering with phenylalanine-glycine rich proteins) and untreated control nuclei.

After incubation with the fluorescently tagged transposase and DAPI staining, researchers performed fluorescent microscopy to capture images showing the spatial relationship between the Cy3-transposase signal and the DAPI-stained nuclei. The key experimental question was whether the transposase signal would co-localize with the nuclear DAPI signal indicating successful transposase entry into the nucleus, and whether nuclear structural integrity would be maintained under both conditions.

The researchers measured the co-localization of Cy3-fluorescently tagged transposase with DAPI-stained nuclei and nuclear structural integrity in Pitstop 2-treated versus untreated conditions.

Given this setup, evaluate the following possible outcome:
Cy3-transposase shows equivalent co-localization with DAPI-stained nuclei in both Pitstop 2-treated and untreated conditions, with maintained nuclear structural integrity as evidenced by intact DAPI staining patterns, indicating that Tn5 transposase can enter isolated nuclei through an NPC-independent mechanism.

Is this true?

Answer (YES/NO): NO